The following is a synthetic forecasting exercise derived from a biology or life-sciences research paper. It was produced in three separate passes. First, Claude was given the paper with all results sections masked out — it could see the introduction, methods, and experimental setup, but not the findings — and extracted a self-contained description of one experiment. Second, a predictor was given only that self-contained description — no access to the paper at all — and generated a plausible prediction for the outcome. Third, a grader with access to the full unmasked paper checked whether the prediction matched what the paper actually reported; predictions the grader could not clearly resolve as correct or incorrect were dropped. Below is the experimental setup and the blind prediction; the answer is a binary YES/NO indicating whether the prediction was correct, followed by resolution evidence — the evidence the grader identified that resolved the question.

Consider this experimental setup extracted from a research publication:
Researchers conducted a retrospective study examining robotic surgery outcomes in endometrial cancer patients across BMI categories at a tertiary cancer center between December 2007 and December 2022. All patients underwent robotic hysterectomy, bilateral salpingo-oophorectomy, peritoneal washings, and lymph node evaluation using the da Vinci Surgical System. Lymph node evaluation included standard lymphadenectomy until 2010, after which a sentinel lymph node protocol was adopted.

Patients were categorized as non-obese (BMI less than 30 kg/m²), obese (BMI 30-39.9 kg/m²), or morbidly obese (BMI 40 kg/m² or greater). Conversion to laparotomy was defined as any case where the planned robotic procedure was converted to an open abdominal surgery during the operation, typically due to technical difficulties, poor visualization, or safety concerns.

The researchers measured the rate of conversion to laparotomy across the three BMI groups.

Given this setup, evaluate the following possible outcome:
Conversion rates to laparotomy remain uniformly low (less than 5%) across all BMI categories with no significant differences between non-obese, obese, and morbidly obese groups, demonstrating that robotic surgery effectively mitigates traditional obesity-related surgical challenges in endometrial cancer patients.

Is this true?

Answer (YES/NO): YES